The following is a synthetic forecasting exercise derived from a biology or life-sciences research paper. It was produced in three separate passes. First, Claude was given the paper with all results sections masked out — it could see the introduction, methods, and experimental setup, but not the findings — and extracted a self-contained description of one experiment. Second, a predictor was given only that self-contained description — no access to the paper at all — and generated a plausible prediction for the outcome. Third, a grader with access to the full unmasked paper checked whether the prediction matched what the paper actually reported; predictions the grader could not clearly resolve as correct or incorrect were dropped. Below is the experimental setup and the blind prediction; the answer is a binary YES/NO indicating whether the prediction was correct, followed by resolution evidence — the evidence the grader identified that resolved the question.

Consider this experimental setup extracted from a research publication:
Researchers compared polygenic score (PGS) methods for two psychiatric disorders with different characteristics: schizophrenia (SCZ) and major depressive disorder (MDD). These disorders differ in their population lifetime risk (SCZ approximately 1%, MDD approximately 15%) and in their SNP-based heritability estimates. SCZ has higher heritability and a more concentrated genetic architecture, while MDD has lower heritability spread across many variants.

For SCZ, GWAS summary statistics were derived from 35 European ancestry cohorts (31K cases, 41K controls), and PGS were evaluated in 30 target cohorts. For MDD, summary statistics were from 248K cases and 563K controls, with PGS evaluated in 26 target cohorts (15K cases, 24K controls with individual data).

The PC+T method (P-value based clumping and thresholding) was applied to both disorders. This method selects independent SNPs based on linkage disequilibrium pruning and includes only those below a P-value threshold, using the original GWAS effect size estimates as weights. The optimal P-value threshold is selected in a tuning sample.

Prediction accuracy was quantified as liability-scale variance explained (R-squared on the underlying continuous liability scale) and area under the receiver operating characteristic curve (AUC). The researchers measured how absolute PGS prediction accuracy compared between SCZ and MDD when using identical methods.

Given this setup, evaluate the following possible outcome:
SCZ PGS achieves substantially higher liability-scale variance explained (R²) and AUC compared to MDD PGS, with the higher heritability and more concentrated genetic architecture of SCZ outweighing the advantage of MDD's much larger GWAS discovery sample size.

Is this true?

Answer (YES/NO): YES